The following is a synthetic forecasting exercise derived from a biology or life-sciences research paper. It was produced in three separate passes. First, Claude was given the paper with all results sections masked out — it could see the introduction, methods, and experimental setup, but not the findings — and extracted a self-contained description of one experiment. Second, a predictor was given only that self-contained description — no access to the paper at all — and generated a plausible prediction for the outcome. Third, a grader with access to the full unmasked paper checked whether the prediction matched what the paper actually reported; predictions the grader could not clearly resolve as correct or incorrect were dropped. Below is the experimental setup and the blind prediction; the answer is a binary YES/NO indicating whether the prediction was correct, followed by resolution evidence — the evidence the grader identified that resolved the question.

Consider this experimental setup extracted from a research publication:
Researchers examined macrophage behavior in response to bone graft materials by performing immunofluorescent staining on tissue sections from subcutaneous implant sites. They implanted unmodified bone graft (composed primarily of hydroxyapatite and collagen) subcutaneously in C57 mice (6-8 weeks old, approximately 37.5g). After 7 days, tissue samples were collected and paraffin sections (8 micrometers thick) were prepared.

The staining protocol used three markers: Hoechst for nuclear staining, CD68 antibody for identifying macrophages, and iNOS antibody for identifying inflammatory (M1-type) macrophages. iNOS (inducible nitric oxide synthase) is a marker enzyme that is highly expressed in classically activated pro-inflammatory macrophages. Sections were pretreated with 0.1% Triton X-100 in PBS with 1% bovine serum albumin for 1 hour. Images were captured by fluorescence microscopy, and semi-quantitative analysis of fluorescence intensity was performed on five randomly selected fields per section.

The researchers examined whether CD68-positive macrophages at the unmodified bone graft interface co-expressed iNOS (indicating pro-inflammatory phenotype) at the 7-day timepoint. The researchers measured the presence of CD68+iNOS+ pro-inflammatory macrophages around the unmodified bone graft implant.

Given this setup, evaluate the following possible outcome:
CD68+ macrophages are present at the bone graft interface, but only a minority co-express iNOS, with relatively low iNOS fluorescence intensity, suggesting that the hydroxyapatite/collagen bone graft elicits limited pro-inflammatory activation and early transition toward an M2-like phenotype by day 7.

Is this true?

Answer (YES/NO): NO